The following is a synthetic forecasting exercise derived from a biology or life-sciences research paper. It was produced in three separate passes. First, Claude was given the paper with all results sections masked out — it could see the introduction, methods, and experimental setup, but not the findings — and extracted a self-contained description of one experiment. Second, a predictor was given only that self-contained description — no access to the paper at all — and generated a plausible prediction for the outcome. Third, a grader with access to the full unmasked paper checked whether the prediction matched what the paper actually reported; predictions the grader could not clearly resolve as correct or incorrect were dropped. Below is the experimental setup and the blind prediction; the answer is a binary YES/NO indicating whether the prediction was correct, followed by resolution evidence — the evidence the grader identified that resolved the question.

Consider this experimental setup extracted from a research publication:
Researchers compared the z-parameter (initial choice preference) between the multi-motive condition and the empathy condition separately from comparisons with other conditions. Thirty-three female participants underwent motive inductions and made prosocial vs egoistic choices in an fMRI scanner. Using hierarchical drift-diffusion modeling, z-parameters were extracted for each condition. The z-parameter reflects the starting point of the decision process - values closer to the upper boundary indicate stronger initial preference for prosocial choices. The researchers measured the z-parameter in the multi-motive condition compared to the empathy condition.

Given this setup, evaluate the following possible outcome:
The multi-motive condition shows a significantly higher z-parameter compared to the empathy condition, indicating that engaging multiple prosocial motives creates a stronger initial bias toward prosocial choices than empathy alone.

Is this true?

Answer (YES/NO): NO